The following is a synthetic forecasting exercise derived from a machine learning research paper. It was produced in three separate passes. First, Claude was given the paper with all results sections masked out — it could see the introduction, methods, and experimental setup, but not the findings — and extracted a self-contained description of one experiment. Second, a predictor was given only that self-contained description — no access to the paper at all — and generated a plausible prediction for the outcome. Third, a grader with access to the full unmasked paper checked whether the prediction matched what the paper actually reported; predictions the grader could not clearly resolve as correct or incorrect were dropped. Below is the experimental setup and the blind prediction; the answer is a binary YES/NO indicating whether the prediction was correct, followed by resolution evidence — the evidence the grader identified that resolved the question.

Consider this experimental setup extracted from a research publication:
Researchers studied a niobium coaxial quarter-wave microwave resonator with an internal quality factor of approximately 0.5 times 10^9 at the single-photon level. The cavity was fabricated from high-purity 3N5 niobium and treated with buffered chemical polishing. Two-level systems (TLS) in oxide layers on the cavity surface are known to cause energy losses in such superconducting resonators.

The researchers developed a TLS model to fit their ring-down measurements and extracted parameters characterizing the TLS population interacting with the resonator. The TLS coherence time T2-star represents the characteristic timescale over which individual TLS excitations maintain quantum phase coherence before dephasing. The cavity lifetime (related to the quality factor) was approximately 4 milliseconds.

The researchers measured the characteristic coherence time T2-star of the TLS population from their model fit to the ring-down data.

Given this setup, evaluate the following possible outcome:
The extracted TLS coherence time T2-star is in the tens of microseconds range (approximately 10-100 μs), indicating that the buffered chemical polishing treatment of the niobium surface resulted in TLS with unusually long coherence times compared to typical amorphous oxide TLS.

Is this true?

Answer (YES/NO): NO